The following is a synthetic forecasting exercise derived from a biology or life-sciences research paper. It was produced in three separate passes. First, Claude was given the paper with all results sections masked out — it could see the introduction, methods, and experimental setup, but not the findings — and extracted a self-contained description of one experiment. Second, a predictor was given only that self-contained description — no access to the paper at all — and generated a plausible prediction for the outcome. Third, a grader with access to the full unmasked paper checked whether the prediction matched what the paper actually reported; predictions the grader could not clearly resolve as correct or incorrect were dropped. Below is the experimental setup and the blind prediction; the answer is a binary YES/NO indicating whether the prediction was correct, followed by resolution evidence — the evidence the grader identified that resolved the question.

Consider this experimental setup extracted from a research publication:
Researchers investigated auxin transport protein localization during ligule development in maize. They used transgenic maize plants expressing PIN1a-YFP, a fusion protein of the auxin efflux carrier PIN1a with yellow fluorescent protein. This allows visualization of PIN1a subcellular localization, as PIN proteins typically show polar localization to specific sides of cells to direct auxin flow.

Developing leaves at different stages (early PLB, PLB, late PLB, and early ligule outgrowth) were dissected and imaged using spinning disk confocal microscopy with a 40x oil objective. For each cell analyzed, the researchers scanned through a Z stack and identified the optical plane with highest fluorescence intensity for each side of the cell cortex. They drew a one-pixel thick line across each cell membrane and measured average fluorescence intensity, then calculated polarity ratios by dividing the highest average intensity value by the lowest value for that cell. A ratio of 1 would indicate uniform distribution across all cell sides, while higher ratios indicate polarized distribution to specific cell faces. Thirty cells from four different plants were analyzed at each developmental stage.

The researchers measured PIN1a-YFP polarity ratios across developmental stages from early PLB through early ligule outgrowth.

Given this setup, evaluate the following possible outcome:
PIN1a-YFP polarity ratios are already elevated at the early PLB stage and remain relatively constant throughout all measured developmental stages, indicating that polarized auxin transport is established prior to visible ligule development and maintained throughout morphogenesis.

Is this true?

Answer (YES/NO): NO